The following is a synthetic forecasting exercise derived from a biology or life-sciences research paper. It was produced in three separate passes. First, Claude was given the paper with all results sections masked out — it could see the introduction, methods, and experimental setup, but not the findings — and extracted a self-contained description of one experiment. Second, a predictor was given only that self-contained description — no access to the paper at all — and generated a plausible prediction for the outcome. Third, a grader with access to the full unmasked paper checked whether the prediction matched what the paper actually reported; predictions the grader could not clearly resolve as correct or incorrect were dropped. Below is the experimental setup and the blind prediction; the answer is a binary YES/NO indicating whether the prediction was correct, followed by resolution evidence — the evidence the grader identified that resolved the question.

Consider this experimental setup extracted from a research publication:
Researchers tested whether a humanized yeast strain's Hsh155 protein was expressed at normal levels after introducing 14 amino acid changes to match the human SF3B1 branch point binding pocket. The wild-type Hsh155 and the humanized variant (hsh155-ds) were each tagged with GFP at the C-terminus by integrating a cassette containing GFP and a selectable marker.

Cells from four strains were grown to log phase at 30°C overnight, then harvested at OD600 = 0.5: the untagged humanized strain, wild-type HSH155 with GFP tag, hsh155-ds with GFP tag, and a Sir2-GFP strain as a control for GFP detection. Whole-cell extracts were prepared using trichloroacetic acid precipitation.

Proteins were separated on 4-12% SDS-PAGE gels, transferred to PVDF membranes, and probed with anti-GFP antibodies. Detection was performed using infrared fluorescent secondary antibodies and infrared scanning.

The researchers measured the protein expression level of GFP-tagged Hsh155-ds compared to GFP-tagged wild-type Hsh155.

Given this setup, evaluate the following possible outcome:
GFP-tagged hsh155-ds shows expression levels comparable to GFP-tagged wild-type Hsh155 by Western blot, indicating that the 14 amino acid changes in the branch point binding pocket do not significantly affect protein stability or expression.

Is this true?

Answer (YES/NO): YES